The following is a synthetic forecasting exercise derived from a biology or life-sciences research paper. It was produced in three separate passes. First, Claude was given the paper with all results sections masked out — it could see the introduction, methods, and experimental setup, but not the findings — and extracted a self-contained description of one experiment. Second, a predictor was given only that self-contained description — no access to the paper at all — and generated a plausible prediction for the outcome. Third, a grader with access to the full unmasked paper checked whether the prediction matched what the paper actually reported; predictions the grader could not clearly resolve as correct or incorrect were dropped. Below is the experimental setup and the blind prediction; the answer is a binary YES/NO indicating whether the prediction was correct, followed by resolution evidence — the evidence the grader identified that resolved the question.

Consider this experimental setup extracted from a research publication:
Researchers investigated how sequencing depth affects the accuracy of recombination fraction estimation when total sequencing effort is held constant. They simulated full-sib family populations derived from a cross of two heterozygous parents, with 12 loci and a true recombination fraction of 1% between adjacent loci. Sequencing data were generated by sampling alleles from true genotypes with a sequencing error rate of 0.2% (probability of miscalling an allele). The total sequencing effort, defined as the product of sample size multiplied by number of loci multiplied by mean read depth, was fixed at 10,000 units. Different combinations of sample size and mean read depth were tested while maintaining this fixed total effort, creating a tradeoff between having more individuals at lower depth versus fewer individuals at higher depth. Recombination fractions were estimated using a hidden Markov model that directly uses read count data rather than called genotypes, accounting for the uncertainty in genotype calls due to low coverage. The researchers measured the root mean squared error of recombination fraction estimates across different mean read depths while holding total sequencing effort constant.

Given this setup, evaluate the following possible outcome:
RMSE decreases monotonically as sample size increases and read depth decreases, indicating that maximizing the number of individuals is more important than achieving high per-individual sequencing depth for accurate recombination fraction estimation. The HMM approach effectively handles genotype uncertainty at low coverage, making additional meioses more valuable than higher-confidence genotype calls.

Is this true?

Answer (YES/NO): NO